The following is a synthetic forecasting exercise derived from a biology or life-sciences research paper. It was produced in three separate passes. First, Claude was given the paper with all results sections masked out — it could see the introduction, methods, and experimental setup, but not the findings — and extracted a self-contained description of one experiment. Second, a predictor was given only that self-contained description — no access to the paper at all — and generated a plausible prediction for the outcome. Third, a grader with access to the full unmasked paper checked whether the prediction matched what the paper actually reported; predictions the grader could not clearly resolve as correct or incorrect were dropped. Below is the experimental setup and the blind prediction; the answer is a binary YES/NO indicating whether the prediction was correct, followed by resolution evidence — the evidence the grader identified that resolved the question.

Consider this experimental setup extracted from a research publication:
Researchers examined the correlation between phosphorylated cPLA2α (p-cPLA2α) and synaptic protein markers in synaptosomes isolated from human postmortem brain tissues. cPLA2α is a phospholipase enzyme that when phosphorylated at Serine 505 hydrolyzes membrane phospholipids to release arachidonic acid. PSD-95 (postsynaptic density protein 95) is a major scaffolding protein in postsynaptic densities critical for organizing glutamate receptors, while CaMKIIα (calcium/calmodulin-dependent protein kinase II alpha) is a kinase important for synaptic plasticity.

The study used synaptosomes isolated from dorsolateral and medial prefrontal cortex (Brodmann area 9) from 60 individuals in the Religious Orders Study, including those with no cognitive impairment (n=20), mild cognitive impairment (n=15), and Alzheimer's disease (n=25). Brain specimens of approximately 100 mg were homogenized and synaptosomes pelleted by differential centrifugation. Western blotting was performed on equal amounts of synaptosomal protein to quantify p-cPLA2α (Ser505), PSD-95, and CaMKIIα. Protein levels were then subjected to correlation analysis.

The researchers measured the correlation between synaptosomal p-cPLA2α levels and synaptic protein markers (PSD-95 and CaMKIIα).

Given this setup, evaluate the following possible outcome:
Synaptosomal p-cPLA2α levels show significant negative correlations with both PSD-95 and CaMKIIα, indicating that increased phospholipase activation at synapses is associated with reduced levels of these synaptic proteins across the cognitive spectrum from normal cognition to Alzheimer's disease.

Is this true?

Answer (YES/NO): NO